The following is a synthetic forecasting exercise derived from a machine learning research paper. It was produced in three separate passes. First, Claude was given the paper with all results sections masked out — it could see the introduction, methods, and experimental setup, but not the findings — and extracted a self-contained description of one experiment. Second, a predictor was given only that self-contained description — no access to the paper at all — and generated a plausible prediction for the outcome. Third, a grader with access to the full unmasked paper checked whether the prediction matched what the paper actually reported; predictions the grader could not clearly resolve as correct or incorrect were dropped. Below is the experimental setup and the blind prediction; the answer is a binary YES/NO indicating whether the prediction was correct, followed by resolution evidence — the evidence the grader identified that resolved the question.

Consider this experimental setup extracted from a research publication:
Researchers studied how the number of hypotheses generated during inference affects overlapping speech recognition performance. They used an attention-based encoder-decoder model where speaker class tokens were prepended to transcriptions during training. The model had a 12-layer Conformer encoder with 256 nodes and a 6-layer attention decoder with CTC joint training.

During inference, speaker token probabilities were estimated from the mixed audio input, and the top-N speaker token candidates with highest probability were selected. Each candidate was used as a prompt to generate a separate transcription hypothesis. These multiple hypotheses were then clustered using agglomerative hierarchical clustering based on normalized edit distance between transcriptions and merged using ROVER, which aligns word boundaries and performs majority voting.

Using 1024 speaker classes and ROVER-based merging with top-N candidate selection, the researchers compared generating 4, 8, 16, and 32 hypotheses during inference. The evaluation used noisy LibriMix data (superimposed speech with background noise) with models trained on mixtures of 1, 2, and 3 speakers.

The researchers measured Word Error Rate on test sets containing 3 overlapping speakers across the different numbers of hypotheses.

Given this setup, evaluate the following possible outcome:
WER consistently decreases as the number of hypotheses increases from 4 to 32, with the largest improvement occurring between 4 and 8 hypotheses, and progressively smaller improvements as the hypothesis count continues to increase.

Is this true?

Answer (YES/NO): YES